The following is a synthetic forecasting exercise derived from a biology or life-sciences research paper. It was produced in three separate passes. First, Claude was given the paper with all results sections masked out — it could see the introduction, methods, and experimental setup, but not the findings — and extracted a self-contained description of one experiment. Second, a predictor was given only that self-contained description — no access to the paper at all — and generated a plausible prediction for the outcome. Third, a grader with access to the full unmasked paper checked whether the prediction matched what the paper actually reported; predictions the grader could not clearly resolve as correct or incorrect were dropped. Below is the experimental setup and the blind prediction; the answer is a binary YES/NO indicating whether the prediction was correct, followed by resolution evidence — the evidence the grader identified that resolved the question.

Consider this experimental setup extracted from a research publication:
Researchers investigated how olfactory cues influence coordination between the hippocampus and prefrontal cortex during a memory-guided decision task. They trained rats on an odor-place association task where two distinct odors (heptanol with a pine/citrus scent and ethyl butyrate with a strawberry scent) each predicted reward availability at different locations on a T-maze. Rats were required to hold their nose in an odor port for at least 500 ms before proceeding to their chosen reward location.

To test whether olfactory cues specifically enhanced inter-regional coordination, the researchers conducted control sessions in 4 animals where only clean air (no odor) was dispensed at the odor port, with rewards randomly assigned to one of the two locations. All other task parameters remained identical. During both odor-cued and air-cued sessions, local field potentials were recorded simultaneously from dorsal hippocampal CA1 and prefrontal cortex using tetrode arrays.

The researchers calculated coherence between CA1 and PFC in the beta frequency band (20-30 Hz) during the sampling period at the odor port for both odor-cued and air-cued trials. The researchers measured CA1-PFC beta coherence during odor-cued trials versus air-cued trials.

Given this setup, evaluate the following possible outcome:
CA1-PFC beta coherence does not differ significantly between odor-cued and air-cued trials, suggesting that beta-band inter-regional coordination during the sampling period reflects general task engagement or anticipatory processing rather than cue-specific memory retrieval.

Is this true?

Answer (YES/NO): NO